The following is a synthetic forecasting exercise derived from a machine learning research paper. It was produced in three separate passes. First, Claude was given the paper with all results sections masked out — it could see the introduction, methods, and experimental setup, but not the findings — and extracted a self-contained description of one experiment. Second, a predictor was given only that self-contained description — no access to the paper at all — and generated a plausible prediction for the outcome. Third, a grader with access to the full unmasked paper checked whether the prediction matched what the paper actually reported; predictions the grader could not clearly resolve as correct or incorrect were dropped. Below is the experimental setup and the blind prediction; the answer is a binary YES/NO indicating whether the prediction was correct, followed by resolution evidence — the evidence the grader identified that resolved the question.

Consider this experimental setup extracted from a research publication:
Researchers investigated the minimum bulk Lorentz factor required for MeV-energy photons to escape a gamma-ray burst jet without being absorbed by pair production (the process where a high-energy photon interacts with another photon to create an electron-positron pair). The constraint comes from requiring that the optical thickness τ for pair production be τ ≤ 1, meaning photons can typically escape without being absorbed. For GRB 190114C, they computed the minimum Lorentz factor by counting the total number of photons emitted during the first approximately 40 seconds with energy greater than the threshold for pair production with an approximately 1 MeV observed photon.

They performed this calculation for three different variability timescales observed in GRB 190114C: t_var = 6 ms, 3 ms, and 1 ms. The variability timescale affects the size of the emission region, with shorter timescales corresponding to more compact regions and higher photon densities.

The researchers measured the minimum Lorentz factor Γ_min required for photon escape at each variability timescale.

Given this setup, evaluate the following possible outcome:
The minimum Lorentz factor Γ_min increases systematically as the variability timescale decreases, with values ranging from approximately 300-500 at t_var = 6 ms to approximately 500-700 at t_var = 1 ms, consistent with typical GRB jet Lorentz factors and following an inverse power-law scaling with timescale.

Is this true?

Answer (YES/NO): NO